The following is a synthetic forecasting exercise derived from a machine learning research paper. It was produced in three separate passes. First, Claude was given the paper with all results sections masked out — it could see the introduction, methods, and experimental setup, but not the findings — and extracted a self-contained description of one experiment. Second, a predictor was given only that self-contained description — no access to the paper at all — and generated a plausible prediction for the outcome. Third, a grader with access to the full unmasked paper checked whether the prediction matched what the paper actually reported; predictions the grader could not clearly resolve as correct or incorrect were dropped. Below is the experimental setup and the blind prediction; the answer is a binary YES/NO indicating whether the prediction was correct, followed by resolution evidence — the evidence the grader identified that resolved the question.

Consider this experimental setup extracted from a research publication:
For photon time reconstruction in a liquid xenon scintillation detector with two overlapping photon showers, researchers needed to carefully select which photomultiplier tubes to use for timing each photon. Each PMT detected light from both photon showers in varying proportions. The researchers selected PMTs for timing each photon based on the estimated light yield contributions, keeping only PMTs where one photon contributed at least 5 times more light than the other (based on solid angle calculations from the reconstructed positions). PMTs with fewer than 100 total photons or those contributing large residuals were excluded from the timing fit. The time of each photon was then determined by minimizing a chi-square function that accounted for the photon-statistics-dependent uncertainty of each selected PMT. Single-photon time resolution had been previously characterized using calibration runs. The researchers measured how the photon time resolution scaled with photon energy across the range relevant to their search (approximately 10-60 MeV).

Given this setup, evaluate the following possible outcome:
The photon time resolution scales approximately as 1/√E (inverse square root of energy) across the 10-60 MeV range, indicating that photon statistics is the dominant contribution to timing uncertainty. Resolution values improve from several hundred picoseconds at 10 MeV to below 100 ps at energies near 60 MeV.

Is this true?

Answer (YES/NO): NO